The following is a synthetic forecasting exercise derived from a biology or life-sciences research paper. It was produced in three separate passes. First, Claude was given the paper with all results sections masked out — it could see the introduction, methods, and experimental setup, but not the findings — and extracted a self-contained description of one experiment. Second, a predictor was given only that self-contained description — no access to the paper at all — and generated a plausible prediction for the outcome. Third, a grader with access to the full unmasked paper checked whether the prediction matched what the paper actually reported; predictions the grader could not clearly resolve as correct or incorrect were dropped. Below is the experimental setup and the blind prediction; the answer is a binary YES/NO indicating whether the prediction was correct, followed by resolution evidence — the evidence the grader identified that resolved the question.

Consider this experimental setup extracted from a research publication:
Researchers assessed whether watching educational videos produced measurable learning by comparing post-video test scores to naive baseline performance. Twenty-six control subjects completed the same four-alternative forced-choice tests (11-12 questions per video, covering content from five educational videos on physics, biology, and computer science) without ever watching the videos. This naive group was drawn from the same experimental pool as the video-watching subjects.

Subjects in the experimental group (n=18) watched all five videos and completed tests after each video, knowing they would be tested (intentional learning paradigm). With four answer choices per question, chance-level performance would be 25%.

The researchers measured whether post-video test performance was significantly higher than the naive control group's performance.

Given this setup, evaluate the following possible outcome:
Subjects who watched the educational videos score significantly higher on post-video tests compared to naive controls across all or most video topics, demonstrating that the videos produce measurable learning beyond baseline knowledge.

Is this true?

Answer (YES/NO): YES